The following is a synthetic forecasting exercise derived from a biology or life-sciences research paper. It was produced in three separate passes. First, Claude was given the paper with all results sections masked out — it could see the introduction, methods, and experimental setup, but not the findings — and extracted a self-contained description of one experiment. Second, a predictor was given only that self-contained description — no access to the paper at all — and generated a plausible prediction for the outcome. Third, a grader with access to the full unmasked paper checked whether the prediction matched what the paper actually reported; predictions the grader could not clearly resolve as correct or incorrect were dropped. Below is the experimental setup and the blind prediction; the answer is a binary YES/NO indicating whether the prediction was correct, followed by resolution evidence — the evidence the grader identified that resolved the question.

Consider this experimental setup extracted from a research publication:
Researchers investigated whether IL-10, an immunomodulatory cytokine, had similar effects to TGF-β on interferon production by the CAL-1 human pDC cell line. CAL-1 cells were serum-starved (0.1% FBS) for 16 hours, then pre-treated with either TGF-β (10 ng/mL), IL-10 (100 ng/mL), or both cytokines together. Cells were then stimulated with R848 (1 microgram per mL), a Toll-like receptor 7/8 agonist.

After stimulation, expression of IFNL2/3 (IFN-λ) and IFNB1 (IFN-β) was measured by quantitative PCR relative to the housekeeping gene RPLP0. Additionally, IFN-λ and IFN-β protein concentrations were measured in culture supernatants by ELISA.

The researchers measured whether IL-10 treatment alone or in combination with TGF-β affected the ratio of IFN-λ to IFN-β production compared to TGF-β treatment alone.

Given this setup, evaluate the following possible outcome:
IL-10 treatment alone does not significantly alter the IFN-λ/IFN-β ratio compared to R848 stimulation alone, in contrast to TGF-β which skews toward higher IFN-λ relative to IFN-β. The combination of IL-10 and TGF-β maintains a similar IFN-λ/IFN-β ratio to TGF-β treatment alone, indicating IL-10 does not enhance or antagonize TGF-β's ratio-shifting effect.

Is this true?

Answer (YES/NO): NO